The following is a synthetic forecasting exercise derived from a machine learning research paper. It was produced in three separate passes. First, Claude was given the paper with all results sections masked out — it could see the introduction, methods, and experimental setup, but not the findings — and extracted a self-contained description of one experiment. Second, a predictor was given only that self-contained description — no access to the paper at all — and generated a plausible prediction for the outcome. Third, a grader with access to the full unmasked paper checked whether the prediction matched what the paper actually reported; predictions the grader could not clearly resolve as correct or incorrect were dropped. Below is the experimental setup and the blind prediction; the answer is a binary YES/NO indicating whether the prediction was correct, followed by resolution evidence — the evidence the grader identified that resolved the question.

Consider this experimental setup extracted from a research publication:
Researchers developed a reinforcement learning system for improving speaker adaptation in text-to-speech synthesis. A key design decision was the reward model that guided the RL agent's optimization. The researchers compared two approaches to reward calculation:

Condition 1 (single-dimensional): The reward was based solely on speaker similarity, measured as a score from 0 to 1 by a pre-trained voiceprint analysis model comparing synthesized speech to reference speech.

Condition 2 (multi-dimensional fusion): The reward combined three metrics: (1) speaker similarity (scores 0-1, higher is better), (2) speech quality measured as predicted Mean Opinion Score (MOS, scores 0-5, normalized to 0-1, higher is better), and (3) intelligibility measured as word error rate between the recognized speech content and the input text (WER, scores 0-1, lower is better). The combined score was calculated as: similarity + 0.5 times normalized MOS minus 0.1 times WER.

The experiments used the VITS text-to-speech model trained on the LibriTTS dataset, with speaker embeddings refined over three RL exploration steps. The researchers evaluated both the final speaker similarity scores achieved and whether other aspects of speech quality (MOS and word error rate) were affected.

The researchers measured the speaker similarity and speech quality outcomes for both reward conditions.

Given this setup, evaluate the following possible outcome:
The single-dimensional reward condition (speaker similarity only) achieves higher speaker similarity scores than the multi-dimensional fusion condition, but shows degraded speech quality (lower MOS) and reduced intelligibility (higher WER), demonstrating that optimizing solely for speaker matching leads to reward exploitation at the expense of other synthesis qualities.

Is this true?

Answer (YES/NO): YES